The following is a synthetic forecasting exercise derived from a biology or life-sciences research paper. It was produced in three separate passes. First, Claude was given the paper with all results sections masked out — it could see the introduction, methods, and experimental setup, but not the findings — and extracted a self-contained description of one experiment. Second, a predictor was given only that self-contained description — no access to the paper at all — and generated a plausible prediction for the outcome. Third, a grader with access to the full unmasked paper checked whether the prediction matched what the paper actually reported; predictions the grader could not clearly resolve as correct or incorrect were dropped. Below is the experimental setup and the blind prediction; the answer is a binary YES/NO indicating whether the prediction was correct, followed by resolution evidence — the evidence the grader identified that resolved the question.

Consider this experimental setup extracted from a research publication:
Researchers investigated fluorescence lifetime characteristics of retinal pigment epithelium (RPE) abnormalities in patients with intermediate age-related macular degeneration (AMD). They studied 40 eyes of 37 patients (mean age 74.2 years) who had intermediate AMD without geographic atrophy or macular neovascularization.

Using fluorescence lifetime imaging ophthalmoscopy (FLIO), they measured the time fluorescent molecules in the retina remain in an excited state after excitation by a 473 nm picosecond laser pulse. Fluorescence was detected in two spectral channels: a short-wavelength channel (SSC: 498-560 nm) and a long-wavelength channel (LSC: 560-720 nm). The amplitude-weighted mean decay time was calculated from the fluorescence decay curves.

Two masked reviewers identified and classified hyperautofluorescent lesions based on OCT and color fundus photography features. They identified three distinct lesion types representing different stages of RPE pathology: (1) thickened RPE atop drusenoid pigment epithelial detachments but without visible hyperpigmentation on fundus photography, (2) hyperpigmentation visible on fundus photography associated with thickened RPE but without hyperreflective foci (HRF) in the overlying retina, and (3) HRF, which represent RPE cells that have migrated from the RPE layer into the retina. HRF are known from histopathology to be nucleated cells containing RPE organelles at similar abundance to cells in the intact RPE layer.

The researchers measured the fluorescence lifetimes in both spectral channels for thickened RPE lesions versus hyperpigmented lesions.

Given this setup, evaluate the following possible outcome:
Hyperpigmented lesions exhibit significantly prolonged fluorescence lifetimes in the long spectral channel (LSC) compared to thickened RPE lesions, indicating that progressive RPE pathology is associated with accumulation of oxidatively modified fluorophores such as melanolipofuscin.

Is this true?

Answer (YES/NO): NO